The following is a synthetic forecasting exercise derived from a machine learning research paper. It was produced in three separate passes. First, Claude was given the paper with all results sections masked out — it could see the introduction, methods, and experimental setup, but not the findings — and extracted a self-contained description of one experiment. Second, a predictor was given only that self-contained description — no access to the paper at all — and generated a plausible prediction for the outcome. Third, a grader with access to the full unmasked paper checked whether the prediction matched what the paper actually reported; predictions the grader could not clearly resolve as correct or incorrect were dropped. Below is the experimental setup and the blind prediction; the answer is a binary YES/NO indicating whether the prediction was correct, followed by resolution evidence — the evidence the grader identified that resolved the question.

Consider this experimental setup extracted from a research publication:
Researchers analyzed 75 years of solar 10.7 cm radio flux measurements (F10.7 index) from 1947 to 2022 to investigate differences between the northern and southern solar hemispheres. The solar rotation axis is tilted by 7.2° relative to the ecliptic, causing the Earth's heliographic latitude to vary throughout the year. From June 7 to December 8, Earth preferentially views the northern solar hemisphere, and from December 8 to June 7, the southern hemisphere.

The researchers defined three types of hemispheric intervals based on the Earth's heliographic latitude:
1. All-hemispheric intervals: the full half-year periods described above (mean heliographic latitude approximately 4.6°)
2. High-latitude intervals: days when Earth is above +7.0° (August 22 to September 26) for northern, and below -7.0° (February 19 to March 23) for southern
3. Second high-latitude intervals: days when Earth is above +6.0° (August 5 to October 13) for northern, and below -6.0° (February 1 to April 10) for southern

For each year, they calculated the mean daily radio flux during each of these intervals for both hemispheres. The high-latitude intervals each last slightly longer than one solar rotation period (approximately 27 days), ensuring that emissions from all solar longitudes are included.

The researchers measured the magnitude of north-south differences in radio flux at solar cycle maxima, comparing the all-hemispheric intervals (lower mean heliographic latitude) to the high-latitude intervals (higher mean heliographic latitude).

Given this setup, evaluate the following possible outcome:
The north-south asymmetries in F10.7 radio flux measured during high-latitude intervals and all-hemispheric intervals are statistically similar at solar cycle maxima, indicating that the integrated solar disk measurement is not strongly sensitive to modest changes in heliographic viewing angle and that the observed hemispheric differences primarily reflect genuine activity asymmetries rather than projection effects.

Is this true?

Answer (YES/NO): NO